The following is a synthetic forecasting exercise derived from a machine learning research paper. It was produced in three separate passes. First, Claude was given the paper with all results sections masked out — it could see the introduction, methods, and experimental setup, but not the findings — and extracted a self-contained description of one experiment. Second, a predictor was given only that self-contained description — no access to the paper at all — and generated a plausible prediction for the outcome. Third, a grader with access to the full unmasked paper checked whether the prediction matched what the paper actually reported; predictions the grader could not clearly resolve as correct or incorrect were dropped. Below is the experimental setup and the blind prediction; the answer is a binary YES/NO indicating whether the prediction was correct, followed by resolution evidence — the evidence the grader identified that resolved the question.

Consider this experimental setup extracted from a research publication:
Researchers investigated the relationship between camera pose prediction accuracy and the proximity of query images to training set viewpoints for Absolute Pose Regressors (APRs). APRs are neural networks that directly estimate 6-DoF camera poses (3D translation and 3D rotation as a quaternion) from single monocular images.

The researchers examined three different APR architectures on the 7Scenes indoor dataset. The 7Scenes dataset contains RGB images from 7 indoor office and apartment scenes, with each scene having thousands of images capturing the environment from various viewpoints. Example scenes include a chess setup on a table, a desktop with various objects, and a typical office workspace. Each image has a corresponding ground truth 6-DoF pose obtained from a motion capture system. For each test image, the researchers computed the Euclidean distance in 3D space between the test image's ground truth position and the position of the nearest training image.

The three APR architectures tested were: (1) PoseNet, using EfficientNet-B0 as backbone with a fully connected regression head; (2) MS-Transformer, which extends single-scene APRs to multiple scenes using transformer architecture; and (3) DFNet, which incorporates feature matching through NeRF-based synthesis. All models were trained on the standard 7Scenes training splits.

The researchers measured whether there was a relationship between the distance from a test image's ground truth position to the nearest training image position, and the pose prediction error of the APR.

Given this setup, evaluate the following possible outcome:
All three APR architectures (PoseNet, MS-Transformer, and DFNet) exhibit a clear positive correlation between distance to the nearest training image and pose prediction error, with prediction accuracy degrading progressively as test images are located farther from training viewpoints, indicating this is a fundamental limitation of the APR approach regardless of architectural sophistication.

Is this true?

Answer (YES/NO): YES